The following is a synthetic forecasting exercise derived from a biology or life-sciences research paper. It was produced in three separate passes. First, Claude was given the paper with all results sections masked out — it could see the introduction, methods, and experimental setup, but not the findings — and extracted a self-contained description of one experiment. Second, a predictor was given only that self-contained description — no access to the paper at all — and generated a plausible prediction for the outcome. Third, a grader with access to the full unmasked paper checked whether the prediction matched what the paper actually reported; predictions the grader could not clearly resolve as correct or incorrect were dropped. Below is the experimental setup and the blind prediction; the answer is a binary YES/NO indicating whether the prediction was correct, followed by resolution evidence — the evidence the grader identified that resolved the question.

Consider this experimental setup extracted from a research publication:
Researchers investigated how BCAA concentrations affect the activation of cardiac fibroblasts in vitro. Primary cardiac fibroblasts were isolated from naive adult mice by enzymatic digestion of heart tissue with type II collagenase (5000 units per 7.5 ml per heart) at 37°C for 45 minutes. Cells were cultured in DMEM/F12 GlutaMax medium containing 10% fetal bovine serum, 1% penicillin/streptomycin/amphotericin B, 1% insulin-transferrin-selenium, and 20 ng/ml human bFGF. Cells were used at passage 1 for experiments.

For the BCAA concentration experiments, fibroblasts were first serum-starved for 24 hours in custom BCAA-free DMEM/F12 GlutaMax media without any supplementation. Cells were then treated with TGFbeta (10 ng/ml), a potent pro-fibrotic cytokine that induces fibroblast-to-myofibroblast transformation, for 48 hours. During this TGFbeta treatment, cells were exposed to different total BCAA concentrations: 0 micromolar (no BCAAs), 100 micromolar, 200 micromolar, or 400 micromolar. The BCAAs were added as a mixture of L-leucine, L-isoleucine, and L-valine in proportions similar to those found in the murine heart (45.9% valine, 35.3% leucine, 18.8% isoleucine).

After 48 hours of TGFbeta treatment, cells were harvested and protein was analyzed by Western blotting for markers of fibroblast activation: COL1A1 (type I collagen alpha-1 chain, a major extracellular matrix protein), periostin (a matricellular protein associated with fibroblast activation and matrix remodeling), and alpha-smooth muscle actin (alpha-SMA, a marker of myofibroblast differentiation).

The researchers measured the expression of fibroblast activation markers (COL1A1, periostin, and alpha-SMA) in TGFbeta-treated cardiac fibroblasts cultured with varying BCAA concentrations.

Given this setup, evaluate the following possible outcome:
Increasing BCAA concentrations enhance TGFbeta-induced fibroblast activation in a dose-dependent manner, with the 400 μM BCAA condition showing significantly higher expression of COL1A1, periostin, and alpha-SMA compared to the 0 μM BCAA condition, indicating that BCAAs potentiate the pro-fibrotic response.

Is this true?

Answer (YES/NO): NO